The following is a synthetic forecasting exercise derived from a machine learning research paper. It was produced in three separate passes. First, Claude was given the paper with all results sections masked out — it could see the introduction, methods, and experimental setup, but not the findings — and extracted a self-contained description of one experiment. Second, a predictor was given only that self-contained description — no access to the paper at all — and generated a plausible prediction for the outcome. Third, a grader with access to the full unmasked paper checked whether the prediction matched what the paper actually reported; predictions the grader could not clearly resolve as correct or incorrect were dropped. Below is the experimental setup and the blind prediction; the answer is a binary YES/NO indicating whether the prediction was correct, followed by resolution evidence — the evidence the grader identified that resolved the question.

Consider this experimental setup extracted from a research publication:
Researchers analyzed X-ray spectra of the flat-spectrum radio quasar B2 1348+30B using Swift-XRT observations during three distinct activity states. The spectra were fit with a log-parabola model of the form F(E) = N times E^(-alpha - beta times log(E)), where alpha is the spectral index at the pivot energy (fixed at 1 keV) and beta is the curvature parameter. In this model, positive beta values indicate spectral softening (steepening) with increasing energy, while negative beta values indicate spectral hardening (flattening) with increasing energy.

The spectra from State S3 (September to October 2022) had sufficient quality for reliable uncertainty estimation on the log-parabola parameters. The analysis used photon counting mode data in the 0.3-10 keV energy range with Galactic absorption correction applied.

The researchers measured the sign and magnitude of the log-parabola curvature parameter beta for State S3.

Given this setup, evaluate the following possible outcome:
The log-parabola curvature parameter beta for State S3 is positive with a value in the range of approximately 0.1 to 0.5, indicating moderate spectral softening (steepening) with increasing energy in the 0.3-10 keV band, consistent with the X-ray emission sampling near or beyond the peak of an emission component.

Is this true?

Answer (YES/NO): YES